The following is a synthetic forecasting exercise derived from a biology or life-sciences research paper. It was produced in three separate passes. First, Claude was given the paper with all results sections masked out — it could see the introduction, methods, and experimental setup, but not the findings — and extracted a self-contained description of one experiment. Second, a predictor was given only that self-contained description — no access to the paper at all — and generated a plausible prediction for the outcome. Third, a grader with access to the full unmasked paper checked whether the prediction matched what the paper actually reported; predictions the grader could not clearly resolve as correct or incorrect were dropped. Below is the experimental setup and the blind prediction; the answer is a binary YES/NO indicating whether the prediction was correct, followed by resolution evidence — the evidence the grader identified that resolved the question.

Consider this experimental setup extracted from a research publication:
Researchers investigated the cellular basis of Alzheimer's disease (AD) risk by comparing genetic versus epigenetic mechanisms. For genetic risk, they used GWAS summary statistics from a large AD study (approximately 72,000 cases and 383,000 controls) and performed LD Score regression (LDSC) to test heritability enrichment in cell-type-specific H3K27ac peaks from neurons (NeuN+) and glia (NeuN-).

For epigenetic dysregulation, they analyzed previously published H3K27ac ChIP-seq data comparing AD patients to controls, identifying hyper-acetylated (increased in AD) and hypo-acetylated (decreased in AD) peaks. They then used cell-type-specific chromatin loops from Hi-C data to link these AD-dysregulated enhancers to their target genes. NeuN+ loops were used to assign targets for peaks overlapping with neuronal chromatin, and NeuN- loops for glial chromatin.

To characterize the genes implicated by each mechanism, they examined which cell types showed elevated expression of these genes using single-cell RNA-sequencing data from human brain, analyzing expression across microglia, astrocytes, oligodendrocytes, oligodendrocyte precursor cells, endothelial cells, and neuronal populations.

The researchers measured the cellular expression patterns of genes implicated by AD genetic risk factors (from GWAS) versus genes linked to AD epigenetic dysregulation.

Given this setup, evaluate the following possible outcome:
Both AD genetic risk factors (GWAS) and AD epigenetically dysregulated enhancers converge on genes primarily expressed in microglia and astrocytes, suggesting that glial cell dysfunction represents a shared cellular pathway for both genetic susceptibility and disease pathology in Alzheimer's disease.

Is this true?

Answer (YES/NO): NO